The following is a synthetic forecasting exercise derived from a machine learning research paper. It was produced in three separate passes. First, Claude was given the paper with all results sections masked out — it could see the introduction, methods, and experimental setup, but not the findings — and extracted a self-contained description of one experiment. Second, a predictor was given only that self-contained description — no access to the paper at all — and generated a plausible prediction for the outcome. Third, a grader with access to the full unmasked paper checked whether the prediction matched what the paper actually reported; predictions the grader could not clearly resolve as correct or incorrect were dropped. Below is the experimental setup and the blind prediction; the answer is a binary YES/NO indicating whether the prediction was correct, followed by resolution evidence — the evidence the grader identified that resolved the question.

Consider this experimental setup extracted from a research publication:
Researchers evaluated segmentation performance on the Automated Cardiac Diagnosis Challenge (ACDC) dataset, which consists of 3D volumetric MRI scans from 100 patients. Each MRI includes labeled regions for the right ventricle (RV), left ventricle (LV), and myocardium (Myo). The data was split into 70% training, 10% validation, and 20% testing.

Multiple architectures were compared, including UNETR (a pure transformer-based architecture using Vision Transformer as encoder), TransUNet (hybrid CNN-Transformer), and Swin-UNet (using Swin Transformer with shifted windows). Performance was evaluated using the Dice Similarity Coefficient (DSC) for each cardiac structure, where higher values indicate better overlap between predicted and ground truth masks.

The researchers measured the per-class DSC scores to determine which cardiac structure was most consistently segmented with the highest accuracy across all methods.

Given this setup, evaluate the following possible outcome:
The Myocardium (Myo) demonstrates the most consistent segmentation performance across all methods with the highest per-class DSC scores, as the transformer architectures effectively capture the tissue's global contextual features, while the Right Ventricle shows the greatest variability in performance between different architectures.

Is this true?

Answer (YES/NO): NO